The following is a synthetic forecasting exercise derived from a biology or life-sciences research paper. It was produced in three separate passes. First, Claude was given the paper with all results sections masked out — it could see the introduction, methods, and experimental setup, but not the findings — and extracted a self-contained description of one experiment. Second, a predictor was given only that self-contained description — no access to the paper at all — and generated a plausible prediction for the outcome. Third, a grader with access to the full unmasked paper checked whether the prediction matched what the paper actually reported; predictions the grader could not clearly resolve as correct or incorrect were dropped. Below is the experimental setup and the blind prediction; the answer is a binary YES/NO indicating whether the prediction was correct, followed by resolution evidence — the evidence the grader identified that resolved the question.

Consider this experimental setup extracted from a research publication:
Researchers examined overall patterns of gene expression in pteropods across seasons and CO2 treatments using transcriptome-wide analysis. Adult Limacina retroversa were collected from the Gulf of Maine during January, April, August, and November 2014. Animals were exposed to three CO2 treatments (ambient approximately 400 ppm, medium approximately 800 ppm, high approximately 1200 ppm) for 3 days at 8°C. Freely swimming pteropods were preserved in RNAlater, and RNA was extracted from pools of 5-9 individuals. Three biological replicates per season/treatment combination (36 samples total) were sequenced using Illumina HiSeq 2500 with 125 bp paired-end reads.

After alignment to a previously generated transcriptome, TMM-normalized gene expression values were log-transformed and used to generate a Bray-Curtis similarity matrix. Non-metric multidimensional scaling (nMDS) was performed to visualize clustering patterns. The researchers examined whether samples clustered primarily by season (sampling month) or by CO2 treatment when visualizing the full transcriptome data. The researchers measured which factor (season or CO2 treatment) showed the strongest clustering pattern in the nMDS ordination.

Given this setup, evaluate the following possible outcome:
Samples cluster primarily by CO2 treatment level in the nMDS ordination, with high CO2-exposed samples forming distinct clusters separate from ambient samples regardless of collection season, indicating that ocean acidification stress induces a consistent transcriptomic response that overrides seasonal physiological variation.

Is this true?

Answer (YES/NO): NO